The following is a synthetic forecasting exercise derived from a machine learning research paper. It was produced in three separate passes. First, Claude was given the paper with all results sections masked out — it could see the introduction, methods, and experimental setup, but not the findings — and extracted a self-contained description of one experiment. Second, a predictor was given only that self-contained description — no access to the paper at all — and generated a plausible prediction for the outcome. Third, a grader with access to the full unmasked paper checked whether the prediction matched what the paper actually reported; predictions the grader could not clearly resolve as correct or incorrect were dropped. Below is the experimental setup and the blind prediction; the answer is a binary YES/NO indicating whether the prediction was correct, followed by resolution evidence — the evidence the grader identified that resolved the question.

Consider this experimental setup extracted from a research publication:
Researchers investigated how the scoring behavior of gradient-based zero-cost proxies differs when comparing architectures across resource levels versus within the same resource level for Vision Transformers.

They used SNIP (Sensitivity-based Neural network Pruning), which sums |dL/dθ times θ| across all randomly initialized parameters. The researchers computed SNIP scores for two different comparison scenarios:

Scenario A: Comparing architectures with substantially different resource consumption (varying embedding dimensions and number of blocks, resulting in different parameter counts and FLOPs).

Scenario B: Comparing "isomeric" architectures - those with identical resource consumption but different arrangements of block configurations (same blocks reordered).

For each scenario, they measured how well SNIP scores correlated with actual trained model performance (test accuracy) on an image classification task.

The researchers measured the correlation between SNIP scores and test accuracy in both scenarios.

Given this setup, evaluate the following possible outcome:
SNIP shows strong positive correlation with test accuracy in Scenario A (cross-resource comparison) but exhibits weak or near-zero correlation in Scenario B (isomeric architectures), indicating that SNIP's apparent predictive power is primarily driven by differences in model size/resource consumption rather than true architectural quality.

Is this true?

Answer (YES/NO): YES